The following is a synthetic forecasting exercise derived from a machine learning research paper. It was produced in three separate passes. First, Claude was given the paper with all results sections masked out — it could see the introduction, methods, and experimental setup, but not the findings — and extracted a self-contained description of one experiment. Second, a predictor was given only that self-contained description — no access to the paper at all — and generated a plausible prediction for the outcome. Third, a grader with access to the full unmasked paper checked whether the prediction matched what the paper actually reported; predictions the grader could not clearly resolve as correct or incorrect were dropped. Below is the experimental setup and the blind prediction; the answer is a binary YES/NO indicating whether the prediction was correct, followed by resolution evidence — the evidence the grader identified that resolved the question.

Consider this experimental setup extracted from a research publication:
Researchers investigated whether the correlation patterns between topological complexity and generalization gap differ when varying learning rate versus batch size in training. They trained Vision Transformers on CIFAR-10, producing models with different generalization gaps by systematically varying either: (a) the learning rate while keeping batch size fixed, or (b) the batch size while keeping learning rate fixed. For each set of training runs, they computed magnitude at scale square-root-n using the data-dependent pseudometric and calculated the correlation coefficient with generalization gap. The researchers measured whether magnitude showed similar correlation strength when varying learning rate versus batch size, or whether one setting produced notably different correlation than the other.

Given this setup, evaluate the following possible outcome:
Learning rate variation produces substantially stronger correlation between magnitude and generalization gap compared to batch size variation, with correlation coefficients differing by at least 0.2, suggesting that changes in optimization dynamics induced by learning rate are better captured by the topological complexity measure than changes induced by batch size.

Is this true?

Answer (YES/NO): NO